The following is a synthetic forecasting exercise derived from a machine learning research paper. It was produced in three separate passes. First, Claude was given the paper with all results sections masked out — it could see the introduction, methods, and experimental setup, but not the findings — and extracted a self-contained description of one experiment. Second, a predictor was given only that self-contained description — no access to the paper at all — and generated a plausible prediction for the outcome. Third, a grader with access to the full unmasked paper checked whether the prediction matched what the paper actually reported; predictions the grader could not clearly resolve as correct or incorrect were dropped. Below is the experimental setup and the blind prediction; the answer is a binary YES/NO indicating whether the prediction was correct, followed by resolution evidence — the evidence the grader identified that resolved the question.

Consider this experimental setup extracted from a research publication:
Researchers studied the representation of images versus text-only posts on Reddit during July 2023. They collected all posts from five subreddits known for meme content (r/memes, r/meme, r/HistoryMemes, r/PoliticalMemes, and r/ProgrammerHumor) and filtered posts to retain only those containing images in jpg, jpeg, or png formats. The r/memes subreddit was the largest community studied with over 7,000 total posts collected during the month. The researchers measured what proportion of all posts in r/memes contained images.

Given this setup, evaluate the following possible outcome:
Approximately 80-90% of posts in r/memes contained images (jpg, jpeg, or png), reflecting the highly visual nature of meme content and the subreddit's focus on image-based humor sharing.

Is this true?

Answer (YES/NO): NO